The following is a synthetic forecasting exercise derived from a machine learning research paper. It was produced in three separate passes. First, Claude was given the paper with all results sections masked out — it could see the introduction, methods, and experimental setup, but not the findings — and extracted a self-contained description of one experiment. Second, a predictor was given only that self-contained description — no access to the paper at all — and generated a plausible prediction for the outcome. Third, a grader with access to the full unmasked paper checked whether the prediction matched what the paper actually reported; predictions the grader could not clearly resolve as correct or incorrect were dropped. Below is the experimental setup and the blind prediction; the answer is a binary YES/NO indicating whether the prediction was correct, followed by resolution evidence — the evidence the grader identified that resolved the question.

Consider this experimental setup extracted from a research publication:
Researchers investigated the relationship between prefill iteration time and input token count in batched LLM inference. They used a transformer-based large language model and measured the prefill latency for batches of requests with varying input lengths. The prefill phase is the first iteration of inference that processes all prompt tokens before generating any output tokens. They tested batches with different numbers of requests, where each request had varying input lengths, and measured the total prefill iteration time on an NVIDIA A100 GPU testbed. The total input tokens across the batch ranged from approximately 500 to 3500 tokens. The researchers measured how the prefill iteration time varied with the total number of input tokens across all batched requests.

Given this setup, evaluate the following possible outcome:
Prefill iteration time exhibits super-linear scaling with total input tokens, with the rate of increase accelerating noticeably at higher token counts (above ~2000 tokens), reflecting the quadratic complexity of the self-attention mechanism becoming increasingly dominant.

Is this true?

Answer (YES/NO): NO